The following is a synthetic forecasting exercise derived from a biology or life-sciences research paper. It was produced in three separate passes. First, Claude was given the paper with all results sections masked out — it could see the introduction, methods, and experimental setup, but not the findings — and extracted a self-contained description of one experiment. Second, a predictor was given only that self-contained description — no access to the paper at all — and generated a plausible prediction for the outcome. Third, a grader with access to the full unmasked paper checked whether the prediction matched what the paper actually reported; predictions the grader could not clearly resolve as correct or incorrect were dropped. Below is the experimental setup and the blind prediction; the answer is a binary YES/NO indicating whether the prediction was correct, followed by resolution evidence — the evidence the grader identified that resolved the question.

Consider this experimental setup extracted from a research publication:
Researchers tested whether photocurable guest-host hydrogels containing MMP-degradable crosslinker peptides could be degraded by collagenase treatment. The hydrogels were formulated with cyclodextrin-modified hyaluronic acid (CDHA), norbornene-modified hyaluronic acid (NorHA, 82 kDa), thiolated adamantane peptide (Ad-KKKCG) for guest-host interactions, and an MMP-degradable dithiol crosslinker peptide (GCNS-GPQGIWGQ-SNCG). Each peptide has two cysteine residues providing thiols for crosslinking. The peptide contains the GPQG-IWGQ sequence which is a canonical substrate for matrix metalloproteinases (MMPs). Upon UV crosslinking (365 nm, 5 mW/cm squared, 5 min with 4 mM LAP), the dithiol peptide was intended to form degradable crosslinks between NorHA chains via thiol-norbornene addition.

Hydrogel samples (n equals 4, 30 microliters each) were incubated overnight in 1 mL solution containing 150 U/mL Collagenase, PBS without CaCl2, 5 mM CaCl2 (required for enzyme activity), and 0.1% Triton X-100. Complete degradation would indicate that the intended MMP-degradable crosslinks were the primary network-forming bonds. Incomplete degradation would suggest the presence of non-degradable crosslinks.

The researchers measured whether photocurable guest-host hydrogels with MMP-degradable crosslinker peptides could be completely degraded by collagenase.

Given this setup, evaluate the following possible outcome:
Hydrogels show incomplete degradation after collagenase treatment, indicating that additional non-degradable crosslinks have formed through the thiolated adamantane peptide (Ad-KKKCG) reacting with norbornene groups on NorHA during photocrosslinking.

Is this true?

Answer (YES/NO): NO